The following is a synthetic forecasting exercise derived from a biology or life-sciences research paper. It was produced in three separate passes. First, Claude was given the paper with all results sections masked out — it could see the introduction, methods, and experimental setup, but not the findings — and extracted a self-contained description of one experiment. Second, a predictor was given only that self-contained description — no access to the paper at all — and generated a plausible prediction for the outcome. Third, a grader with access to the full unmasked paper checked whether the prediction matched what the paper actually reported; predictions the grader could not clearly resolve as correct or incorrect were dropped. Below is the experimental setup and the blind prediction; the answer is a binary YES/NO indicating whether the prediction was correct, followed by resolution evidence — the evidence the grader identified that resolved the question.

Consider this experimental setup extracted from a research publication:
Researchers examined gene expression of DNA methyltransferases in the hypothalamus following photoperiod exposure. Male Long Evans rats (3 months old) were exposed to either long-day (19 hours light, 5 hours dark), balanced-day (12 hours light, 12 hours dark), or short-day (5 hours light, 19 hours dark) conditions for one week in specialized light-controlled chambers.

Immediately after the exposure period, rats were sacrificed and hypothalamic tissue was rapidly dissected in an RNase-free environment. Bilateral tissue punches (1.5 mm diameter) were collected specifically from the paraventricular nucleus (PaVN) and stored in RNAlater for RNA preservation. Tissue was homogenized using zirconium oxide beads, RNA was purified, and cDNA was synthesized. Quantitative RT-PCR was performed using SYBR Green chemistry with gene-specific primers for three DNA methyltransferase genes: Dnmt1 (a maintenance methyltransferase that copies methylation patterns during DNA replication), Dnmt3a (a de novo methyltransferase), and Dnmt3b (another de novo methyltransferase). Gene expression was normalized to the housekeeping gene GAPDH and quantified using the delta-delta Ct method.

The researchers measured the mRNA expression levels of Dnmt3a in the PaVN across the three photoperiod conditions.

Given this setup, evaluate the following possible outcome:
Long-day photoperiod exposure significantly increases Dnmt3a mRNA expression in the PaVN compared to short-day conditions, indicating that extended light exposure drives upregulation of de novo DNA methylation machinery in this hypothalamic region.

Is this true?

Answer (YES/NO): YES